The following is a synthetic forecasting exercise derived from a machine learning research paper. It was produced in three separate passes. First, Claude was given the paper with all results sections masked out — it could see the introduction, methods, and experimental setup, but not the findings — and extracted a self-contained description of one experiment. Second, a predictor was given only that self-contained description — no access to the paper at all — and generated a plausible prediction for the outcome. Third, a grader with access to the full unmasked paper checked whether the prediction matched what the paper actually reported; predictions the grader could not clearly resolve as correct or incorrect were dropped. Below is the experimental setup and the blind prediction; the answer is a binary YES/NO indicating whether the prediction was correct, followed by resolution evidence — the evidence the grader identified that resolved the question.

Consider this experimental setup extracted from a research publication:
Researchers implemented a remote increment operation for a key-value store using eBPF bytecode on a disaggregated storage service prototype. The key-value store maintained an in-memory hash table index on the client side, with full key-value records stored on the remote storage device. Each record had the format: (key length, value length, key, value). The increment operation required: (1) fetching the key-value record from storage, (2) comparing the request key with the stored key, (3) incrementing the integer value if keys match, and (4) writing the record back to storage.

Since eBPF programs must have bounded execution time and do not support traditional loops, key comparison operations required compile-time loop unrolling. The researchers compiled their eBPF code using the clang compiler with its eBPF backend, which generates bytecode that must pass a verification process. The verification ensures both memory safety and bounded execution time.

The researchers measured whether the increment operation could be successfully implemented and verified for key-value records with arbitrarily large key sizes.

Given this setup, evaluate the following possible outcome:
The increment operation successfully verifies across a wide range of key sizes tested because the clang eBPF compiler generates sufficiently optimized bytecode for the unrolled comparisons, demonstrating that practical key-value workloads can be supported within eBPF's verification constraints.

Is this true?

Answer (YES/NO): NO